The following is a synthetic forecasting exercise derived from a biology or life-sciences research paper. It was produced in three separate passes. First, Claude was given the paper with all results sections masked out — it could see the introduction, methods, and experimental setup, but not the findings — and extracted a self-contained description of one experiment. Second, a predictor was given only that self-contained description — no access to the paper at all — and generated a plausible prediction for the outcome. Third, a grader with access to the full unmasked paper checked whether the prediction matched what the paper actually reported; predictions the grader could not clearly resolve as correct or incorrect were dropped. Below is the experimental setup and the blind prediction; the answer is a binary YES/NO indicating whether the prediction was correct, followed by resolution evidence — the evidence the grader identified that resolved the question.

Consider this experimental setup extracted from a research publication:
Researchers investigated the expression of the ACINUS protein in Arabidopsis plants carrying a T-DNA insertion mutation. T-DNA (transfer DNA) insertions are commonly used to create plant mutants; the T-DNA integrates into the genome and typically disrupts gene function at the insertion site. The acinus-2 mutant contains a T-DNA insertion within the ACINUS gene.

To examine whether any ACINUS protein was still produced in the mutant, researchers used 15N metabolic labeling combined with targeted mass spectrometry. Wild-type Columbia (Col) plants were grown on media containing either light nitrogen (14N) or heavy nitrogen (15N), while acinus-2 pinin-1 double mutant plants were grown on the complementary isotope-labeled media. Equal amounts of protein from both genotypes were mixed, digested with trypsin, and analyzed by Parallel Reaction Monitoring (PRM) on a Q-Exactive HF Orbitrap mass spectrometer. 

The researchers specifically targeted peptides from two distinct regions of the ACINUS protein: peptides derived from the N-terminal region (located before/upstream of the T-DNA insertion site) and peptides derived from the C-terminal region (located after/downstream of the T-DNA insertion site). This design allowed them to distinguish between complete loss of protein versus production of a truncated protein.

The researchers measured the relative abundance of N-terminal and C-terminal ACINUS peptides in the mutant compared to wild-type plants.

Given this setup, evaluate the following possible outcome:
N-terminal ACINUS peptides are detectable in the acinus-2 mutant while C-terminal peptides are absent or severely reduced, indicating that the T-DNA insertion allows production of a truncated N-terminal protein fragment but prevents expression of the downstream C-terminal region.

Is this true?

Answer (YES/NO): YES